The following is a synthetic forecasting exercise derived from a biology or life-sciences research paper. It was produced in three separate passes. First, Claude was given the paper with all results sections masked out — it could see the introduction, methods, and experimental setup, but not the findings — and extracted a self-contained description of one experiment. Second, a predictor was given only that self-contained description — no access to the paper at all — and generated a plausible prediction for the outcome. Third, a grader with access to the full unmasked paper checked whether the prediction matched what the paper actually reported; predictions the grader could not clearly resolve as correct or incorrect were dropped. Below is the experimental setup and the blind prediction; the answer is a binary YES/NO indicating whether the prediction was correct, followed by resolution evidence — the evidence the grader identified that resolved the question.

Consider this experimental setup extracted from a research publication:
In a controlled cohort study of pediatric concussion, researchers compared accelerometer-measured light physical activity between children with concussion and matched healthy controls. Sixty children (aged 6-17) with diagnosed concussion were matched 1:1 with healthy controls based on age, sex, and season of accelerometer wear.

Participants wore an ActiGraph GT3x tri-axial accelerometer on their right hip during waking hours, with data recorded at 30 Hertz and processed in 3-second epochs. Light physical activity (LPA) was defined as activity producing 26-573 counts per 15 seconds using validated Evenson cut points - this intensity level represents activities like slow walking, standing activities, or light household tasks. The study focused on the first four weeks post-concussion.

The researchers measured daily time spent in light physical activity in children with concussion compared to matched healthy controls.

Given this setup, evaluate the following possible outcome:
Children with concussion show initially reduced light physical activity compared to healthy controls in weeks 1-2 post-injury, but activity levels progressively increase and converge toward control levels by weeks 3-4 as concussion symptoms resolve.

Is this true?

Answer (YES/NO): NO